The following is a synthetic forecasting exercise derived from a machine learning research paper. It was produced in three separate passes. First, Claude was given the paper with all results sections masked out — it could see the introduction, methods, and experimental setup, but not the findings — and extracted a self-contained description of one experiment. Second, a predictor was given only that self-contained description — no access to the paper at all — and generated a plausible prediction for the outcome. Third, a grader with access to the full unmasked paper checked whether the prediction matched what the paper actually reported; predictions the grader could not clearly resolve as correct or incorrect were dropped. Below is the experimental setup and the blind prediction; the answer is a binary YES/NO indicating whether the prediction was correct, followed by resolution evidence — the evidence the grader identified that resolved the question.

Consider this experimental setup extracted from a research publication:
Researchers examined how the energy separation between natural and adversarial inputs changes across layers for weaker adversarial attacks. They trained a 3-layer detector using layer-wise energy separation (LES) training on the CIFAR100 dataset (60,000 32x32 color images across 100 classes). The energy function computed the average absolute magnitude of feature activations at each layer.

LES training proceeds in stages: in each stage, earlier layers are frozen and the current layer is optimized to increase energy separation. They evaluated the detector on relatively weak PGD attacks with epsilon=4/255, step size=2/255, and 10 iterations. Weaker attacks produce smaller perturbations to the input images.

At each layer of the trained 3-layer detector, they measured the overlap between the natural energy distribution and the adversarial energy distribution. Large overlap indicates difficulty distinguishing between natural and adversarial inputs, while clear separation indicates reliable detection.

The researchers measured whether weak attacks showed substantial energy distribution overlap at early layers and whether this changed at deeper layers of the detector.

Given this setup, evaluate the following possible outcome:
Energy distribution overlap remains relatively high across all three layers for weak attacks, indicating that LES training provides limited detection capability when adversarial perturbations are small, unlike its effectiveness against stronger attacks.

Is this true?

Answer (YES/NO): NO